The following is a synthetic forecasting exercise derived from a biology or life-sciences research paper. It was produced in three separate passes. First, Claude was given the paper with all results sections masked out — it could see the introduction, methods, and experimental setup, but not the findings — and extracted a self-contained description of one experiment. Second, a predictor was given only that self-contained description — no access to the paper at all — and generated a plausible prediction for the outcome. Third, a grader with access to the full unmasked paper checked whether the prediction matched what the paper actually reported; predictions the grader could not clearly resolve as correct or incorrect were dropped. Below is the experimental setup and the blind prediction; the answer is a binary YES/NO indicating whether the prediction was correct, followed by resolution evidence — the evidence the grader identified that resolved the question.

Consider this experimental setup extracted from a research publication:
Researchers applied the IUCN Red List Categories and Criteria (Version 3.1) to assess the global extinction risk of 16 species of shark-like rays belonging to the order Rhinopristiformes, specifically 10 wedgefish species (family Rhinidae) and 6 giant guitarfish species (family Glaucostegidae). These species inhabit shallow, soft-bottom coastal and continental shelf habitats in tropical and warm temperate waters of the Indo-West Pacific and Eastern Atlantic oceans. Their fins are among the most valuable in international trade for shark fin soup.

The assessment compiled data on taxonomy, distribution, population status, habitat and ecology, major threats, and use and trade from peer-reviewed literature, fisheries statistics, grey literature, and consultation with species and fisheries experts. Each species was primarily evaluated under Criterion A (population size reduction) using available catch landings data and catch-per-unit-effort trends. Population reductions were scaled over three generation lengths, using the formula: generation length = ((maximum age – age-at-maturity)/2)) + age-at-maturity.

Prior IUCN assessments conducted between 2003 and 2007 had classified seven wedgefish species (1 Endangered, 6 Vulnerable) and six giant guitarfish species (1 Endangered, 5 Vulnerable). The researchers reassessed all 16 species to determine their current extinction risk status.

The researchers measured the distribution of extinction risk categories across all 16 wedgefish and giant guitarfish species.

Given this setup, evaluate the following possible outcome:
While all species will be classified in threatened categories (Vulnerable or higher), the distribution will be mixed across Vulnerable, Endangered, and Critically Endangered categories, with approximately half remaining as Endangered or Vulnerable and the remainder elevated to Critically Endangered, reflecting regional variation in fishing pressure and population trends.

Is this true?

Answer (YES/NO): NO